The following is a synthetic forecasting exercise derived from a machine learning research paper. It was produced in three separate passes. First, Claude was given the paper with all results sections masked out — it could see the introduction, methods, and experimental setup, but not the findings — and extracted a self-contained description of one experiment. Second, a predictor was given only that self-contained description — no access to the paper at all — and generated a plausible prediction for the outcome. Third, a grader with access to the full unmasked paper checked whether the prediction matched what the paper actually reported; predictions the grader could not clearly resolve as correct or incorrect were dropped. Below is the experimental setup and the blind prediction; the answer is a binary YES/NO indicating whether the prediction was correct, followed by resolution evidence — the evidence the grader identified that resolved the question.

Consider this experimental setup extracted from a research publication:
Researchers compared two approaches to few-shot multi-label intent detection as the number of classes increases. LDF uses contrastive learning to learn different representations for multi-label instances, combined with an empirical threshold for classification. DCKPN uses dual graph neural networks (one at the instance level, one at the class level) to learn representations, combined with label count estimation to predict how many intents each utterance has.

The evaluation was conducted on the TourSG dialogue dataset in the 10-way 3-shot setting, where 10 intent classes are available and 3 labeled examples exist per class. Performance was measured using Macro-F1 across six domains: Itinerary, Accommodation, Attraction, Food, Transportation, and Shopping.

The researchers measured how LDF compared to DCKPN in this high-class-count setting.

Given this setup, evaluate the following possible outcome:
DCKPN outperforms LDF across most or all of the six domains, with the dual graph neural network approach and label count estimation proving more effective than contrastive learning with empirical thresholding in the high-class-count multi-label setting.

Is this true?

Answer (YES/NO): NO